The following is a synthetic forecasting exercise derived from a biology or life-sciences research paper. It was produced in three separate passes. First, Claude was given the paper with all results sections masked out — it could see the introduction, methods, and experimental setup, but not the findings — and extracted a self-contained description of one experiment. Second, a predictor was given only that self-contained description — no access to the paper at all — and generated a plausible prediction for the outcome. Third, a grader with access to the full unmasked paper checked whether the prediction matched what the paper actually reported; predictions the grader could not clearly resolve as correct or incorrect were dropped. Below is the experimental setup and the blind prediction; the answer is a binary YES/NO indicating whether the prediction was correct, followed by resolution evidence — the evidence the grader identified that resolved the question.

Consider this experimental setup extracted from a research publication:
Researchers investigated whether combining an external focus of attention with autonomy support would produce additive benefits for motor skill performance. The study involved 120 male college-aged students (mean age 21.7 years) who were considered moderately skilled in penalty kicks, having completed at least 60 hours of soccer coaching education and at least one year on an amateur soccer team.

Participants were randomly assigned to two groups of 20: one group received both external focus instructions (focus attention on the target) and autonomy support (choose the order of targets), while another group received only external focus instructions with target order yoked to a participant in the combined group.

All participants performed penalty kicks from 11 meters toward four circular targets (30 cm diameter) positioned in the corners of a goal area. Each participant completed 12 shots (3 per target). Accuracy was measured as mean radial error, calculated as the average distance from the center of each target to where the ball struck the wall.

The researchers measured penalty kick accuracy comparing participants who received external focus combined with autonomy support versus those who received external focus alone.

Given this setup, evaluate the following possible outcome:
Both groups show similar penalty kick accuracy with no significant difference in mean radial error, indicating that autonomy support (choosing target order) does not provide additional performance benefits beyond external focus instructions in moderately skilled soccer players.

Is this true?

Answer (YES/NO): YES